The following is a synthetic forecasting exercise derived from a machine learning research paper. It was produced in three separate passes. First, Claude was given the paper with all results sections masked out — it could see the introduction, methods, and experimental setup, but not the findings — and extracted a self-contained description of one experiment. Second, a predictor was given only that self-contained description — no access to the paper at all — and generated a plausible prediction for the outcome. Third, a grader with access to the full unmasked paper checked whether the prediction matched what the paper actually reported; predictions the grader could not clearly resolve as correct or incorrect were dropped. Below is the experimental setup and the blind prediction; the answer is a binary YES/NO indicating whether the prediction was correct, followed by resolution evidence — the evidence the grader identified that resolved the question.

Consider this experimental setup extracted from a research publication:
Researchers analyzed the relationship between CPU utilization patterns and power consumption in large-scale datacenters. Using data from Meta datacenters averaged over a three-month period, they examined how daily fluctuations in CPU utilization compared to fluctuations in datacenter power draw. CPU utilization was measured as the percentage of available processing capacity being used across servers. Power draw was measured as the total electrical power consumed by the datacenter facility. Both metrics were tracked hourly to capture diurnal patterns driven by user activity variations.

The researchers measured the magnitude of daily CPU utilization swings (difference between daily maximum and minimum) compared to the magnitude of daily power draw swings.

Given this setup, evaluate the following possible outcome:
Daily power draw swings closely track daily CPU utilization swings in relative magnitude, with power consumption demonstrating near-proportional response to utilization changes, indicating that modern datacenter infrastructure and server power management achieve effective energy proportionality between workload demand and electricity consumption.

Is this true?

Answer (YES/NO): NO